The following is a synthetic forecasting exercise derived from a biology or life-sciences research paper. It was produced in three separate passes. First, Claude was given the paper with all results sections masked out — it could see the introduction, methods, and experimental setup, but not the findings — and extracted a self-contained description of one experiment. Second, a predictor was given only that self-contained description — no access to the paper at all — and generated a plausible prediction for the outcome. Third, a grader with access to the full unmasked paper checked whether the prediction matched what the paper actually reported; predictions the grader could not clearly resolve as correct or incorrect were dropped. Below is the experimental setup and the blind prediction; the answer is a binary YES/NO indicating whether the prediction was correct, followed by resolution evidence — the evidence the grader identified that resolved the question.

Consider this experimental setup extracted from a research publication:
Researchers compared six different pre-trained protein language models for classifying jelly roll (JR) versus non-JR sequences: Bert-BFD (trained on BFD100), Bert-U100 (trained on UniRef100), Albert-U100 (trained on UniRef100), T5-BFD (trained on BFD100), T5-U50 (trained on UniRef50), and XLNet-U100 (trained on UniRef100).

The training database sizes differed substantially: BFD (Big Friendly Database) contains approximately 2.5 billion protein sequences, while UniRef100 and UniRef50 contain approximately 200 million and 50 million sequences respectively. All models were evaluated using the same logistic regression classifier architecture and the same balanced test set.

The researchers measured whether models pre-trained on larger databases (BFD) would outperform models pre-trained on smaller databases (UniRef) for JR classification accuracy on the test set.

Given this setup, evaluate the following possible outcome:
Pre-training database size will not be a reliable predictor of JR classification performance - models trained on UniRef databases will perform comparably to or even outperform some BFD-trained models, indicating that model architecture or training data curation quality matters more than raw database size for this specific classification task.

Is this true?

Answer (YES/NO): YES